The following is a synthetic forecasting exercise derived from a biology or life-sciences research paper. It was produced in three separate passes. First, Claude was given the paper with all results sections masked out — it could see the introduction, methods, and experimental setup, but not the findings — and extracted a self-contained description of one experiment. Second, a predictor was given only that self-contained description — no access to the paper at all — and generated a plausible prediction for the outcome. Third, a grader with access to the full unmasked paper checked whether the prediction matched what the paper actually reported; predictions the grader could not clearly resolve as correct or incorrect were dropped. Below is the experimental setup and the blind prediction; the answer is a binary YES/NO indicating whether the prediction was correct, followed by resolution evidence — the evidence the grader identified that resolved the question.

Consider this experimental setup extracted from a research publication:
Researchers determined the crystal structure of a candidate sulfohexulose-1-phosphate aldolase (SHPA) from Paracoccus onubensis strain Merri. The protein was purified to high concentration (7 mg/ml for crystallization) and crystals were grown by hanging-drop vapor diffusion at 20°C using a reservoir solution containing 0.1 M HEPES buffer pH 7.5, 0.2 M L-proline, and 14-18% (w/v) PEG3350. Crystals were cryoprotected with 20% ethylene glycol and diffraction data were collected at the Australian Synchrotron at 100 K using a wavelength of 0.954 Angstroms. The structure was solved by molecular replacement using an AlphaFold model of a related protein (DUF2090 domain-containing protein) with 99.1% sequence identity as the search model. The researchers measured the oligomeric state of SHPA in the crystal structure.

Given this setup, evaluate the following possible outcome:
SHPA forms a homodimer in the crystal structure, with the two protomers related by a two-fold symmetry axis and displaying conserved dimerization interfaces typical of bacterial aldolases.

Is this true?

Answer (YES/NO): NO